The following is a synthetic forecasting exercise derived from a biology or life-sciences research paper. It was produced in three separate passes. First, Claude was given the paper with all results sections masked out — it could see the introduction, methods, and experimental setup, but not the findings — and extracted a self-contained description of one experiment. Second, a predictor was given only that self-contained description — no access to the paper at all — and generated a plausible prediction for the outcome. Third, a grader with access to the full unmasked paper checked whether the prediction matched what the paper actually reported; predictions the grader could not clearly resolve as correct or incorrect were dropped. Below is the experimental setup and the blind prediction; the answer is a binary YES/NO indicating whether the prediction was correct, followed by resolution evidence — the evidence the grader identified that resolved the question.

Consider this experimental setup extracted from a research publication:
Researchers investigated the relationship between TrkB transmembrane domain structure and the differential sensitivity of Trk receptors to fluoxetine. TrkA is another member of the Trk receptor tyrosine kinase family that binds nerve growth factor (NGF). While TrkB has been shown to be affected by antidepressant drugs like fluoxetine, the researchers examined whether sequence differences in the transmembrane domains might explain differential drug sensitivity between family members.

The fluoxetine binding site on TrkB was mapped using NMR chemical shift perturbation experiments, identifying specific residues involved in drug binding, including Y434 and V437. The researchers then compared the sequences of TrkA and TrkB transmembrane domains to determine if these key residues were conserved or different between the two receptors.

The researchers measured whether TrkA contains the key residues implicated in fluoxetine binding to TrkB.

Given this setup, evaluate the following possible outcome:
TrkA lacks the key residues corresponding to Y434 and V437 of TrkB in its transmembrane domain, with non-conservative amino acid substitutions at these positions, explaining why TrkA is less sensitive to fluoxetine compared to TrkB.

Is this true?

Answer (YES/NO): YES